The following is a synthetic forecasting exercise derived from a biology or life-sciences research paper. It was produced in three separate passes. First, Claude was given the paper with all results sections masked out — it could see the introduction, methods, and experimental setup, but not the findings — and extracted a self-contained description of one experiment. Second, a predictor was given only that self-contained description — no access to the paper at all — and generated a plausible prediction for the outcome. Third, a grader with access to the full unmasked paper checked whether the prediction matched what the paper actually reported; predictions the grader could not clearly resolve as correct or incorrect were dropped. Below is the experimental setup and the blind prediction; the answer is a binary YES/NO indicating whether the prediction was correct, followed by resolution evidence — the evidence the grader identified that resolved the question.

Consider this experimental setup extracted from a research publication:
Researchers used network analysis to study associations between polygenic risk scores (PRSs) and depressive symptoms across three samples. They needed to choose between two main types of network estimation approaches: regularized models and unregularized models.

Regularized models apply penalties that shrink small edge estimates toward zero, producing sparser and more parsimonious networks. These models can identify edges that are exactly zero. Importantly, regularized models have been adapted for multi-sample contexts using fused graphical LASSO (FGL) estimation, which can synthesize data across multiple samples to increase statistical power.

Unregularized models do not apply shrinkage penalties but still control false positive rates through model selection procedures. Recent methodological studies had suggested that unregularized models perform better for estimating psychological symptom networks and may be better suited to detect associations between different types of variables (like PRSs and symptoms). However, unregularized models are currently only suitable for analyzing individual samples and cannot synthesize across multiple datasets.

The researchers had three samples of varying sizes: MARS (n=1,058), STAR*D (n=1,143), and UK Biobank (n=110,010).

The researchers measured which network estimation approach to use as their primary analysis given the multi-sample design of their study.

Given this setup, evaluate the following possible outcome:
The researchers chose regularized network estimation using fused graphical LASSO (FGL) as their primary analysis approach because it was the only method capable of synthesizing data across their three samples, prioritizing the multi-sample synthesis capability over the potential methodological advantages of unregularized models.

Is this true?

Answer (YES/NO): YES